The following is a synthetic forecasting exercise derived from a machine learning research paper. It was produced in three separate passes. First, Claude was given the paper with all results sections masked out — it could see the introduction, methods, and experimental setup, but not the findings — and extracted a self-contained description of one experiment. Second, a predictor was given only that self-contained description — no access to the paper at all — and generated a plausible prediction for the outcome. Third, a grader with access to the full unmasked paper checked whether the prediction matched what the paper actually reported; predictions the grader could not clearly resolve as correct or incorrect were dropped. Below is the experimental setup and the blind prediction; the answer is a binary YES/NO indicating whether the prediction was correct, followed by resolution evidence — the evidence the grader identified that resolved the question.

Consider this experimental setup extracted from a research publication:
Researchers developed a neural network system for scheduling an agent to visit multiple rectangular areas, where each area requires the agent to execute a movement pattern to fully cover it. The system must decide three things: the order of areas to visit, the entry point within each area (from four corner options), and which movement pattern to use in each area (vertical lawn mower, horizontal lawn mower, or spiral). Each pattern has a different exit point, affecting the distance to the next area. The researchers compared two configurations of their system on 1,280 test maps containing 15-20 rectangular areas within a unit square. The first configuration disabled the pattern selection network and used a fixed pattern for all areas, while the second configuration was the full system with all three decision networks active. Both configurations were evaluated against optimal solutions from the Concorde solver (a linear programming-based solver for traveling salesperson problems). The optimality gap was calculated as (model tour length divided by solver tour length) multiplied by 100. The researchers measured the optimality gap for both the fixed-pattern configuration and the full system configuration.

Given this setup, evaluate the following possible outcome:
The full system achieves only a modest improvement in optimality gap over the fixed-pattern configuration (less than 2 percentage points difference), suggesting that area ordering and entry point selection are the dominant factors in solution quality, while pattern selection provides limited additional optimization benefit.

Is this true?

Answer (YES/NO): NO